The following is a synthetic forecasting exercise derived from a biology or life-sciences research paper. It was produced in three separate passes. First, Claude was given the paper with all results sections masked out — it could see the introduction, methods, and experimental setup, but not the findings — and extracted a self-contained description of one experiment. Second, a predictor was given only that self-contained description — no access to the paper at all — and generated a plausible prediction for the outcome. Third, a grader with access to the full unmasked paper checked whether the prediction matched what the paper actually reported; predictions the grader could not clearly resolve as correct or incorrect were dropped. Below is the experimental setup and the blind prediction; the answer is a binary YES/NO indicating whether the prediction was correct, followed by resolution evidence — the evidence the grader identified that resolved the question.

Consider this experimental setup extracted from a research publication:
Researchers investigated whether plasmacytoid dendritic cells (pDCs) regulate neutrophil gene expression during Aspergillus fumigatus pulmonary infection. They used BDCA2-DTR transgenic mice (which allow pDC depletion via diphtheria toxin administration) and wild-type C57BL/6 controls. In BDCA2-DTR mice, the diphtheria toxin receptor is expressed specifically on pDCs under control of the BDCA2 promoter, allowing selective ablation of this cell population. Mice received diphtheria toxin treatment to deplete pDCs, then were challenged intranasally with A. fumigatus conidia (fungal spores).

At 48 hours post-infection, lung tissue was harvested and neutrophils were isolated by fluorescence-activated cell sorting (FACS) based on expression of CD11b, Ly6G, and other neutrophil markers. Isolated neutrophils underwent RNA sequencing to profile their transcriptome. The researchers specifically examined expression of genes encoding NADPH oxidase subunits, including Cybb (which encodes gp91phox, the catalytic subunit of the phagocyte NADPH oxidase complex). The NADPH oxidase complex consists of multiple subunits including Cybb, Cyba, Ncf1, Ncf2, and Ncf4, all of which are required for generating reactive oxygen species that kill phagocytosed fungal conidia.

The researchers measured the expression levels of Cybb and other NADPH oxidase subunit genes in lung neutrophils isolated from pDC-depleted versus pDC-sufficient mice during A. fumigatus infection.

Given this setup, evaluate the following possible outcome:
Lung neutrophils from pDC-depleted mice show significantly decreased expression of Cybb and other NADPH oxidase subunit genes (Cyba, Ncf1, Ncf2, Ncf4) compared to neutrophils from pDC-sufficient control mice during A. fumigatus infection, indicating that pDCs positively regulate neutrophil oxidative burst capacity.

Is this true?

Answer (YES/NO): NO